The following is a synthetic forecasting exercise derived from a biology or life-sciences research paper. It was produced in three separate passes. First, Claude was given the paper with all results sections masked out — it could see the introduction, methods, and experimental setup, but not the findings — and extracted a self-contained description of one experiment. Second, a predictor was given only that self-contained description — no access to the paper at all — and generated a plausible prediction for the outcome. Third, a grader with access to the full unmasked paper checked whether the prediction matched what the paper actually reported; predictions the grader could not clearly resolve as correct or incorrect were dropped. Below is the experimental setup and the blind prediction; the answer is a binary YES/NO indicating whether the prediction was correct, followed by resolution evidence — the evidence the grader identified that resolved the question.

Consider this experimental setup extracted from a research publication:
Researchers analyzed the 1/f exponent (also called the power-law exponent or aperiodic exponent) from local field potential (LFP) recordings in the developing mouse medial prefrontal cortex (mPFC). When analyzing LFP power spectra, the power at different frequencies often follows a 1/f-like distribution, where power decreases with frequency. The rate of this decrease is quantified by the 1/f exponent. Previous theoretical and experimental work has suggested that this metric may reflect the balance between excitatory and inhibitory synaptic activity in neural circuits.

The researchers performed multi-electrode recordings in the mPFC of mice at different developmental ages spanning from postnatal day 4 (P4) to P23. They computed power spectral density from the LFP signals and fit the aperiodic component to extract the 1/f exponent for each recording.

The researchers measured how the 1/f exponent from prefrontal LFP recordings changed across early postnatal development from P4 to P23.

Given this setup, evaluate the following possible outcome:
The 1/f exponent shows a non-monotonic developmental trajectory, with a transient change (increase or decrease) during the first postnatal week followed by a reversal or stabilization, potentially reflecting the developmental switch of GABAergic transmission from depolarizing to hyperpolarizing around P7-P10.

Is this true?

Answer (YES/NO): NO